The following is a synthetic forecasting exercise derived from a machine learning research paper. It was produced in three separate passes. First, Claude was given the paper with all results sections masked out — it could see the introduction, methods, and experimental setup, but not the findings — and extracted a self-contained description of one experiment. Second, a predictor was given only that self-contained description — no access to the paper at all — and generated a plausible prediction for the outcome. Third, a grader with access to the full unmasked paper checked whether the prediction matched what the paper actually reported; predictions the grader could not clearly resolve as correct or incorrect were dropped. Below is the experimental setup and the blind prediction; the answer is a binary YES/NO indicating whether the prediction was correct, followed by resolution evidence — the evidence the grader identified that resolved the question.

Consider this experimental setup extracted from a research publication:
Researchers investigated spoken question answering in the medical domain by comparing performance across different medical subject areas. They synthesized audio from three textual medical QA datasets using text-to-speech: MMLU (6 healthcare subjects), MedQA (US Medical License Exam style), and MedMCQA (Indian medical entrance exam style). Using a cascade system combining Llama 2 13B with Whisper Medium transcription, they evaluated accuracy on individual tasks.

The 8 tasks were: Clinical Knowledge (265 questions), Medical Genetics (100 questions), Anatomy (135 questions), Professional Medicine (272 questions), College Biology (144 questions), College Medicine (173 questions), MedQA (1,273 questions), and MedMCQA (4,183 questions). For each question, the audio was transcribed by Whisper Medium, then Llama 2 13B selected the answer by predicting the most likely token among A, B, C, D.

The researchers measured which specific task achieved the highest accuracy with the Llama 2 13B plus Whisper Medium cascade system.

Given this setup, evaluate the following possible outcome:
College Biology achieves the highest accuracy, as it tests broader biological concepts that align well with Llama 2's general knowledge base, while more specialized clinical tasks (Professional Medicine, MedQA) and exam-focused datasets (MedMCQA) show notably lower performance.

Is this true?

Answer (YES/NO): NO